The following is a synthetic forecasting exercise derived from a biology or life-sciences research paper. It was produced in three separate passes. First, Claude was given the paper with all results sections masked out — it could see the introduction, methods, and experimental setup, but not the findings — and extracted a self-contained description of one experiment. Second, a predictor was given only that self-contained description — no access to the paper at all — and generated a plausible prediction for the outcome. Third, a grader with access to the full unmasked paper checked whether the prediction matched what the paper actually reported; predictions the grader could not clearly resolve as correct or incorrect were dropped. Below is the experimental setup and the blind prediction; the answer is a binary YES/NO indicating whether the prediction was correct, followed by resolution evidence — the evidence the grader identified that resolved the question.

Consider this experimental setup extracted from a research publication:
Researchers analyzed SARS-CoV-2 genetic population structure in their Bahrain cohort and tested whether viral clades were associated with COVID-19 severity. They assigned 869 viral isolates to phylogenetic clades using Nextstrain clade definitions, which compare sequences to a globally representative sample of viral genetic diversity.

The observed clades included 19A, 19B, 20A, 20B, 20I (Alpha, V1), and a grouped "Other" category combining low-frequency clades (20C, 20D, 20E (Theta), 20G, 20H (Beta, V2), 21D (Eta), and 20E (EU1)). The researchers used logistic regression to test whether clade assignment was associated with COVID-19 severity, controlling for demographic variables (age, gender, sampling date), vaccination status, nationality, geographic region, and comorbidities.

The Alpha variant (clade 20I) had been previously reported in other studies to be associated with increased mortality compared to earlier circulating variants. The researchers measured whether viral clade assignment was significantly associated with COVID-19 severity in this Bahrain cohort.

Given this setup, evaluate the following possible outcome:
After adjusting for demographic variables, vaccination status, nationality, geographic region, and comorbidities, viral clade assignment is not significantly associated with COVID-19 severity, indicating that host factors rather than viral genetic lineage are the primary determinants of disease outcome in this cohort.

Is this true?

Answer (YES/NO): YES